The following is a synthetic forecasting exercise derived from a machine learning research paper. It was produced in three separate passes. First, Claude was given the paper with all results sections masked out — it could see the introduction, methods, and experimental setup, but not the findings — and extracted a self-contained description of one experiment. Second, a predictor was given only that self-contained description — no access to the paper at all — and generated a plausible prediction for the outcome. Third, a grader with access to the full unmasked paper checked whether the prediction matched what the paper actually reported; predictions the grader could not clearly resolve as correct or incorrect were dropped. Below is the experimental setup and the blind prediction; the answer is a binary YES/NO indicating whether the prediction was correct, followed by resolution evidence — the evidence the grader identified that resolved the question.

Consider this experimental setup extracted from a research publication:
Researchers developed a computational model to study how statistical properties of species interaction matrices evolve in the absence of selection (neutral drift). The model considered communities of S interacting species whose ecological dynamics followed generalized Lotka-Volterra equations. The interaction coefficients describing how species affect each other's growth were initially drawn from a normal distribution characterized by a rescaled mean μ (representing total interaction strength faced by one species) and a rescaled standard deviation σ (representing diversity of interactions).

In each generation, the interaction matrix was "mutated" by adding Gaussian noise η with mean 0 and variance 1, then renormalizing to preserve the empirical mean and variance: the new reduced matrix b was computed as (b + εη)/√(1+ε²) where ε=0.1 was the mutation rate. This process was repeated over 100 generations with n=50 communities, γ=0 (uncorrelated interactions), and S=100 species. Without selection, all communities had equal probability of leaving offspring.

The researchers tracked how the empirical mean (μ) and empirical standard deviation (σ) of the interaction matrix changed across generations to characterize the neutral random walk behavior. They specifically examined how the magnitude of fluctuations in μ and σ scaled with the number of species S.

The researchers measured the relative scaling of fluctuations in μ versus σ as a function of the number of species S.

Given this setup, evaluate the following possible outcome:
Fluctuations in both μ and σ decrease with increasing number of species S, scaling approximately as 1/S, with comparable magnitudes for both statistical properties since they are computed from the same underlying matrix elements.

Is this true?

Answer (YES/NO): NO